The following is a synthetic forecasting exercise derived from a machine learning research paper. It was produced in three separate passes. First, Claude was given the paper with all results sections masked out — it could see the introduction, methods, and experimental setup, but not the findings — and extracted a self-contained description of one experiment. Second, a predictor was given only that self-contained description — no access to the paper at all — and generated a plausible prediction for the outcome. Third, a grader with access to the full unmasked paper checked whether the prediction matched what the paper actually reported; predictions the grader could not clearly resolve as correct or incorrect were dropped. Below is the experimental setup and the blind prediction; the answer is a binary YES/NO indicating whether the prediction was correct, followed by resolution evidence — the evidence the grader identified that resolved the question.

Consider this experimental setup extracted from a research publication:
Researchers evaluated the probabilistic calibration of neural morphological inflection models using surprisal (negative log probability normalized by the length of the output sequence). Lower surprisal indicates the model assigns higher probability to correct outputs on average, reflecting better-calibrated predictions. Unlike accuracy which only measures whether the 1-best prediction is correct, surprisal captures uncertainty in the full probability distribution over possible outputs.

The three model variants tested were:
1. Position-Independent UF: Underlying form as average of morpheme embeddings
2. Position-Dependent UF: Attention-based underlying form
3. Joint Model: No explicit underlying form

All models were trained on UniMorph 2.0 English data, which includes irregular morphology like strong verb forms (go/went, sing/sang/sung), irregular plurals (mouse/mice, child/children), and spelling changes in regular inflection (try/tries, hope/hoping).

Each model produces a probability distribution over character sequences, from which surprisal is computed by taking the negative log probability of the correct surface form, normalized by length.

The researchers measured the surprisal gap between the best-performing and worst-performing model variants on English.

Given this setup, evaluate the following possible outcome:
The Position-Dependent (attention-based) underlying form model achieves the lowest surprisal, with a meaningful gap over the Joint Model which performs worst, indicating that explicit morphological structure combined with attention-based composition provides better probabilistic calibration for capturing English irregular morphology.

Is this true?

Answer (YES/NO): NO